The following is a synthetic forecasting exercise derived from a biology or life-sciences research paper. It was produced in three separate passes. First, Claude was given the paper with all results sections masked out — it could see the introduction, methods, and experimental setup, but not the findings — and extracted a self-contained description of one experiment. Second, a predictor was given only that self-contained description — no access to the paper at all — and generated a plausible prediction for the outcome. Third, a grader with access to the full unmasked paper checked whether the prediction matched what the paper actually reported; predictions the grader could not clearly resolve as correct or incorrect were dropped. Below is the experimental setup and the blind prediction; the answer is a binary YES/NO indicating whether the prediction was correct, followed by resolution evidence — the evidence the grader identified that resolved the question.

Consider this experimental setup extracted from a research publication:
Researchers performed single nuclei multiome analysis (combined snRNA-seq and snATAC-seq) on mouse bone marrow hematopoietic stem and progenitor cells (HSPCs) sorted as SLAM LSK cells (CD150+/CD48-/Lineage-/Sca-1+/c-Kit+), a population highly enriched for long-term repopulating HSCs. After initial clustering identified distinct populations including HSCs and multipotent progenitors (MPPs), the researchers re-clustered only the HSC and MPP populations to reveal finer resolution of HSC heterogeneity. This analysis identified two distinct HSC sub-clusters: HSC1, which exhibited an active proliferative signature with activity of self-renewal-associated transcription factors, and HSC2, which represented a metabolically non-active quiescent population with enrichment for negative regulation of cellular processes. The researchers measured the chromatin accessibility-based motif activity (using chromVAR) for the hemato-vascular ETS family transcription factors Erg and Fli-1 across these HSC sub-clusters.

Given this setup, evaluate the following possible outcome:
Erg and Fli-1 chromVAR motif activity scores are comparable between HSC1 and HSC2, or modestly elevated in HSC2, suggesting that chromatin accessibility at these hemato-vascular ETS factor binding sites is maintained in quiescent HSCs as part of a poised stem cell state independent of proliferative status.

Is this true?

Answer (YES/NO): NO